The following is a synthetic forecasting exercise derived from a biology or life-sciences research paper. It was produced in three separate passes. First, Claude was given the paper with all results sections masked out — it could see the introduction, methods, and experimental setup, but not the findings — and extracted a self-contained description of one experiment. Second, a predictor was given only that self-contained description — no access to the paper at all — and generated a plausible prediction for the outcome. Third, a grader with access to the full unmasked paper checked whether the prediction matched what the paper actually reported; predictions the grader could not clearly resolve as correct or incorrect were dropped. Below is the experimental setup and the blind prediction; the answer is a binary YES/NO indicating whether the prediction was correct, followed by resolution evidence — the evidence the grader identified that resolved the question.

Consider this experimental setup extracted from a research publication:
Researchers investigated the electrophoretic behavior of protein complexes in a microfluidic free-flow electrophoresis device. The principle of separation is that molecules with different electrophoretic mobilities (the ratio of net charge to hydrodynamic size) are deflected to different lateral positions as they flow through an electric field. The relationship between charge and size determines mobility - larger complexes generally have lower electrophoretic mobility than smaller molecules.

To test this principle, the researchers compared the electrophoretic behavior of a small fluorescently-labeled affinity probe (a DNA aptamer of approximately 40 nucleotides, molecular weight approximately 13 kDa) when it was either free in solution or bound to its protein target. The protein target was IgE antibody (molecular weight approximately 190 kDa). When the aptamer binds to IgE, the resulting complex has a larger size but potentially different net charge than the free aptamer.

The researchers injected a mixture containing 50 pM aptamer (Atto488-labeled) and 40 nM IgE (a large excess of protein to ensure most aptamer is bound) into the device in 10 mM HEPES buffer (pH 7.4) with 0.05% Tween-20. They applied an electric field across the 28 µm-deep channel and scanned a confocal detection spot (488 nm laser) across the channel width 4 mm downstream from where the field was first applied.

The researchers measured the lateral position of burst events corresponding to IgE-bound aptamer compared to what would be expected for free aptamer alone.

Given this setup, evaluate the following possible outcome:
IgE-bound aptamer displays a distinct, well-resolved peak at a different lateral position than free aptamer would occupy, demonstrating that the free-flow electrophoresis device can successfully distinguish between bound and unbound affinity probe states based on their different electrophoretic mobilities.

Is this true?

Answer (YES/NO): YES